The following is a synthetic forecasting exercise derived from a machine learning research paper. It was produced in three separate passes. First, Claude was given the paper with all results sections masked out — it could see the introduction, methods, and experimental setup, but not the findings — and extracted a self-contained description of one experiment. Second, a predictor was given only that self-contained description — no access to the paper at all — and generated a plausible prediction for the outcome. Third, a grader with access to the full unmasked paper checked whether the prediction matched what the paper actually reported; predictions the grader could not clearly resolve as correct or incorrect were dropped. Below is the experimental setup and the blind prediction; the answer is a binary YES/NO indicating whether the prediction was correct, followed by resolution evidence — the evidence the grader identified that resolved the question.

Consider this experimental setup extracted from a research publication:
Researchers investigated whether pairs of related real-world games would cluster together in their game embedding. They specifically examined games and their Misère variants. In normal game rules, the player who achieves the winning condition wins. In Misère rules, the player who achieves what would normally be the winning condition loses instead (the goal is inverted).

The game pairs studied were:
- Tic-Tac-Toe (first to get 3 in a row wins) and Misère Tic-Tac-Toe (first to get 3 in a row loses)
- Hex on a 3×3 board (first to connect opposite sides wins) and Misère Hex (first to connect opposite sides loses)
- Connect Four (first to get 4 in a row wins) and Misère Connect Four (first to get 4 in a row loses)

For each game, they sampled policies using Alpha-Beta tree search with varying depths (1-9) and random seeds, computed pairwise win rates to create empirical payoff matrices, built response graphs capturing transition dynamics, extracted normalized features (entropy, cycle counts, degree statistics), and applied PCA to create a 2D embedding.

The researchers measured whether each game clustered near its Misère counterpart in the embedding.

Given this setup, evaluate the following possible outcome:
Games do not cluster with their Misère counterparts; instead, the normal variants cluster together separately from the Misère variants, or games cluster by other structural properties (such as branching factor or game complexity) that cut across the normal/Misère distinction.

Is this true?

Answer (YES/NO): NO